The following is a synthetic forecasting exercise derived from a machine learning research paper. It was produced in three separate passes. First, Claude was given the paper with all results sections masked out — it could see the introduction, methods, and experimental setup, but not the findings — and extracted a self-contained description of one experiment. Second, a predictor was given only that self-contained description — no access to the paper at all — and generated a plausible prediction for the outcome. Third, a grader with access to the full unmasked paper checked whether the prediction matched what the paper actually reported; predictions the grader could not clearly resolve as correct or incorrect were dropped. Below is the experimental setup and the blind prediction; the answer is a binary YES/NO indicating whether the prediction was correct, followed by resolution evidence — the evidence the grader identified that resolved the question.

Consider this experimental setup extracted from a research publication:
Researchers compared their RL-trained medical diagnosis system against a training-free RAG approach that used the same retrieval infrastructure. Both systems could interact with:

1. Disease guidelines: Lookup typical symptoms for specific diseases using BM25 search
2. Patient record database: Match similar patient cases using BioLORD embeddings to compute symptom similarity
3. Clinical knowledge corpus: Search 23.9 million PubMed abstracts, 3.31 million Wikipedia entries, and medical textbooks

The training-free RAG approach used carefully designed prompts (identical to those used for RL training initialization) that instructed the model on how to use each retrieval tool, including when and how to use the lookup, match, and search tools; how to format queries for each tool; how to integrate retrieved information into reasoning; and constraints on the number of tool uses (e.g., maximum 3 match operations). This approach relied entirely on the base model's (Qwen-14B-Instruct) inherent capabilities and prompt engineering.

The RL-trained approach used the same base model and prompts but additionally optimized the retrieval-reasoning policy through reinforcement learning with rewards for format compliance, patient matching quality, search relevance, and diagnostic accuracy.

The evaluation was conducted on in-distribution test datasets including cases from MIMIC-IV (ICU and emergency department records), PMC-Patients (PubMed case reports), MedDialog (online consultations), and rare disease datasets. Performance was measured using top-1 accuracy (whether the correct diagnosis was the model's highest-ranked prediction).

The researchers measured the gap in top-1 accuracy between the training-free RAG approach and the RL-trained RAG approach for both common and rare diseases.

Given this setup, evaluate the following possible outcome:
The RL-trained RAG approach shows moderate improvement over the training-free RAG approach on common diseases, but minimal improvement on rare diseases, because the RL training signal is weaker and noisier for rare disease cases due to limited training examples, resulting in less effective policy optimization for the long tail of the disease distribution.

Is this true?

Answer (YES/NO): NO